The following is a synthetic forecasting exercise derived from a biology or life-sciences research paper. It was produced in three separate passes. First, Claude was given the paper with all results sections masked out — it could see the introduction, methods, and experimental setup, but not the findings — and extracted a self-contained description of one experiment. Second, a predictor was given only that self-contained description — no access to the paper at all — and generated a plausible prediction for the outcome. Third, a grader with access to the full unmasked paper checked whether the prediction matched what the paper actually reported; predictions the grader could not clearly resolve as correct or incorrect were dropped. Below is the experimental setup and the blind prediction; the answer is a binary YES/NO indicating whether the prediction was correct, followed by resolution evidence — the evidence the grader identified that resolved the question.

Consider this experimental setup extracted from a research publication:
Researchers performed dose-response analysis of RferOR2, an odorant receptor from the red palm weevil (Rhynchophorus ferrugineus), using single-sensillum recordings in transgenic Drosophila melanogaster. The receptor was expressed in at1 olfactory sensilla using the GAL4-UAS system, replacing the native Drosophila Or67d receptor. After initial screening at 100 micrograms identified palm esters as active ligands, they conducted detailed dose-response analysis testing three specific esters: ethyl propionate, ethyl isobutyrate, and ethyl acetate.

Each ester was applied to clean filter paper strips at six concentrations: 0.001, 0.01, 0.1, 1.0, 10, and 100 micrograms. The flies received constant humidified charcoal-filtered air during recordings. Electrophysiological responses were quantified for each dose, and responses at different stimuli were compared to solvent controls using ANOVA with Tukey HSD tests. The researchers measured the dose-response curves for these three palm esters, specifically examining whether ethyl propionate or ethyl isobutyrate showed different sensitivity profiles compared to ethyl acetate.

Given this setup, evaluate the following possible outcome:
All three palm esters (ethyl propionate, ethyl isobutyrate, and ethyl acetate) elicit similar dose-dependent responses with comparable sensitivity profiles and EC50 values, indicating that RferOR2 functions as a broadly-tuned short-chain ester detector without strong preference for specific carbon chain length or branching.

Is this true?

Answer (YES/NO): NO